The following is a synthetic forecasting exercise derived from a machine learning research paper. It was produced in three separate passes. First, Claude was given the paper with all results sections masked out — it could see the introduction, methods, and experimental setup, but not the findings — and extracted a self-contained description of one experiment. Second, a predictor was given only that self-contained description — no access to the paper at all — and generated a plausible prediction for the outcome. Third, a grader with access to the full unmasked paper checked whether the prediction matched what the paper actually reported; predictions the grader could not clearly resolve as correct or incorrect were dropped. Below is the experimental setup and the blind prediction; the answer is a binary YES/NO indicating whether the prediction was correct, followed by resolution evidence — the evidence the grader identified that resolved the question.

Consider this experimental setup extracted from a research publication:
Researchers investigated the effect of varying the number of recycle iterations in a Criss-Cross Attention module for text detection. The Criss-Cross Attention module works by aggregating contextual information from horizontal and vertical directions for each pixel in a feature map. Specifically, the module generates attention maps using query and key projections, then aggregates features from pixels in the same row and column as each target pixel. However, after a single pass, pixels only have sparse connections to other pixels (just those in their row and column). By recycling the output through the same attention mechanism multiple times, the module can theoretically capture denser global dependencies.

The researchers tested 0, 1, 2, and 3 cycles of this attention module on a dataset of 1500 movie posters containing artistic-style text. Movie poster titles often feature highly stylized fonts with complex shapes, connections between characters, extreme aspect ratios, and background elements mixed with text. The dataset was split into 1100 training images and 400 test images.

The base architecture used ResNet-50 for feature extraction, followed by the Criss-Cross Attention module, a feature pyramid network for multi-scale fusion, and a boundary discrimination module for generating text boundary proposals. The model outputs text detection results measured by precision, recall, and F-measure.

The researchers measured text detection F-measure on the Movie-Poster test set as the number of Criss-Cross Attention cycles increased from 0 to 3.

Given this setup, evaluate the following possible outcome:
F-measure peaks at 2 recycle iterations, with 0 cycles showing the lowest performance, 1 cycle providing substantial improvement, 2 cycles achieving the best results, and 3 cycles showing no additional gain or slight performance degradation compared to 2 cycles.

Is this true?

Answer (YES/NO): YES